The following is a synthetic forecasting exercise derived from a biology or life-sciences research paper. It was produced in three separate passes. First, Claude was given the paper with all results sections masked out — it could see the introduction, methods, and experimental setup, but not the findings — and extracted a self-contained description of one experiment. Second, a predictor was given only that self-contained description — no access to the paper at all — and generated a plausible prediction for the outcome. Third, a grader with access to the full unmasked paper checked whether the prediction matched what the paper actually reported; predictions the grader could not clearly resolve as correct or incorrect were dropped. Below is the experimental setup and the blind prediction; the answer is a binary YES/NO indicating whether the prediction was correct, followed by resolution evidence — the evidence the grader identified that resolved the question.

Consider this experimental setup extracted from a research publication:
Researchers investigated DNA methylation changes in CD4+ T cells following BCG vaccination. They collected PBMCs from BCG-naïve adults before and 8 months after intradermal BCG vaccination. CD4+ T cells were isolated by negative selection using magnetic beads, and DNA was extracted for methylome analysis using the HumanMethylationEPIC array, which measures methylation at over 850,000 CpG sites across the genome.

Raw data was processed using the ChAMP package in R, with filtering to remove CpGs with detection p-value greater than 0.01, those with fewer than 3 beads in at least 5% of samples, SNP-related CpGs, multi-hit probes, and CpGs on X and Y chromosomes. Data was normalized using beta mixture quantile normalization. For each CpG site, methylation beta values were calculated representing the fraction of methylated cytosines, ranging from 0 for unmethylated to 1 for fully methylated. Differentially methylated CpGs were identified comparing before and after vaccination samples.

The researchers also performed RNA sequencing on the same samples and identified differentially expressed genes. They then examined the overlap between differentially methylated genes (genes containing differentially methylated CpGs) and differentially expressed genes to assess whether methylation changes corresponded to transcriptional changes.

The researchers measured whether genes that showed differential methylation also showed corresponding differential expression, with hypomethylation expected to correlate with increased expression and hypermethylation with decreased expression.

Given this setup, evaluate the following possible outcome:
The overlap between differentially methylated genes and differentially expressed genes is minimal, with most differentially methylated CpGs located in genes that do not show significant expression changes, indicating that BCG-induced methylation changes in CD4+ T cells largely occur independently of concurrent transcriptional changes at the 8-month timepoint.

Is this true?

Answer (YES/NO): NO